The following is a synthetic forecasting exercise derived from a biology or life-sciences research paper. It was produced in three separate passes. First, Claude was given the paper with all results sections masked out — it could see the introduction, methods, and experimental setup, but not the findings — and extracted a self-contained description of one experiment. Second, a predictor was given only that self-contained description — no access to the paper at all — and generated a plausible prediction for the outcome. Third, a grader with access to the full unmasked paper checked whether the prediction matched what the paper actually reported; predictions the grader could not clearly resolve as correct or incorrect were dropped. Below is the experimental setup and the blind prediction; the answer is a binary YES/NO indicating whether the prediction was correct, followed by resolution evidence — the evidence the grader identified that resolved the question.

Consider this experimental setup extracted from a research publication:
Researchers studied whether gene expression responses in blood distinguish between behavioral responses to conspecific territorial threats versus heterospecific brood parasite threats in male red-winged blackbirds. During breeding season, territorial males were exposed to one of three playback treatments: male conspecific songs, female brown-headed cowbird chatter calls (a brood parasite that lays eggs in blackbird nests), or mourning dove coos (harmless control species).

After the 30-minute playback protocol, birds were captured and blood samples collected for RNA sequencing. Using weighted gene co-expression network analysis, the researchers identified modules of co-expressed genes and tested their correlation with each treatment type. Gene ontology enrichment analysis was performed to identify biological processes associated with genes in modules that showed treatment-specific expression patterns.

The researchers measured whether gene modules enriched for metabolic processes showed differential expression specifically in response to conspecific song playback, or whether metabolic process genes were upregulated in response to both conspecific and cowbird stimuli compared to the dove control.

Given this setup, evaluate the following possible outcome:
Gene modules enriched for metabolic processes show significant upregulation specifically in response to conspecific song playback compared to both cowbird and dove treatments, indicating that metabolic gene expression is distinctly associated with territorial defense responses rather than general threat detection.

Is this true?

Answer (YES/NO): YES